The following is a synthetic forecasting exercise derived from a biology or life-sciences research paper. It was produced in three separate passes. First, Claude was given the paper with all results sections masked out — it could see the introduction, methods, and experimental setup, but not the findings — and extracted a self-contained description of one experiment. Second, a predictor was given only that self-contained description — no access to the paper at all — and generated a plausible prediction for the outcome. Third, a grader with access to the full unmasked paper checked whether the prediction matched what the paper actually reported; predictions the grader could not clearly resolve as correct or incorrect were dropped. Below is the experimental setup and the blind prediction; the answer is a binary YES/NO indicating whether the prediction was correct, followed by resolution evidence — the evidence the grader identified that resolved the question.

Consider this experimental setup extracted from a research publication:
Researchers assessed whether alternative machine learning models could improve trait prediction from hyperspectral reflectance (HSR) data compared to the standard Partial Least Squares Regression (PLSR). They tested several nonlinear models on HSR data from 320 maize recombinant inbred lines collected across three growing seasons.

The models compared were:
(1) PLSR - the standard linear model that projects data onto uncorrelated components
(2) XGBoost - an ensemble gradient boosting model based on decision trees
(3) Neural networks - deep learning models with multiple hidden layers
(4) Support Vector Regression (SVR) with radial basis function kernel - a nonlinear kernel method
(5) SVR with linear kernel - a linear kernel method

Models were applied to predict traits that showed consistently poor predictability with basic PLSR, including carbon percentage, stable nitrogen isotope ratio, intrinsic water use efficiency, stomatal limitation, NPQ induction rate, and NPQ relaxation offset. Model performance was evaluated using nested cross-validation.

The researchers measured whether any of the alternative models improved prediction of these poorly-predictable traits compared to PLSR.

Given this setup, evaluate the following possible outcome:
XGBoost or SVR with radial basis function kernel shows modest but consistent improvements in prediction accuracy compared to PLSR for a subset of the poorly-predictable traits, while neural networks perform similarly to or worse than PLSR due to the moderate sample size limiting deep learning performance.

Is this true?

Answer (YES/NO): NO